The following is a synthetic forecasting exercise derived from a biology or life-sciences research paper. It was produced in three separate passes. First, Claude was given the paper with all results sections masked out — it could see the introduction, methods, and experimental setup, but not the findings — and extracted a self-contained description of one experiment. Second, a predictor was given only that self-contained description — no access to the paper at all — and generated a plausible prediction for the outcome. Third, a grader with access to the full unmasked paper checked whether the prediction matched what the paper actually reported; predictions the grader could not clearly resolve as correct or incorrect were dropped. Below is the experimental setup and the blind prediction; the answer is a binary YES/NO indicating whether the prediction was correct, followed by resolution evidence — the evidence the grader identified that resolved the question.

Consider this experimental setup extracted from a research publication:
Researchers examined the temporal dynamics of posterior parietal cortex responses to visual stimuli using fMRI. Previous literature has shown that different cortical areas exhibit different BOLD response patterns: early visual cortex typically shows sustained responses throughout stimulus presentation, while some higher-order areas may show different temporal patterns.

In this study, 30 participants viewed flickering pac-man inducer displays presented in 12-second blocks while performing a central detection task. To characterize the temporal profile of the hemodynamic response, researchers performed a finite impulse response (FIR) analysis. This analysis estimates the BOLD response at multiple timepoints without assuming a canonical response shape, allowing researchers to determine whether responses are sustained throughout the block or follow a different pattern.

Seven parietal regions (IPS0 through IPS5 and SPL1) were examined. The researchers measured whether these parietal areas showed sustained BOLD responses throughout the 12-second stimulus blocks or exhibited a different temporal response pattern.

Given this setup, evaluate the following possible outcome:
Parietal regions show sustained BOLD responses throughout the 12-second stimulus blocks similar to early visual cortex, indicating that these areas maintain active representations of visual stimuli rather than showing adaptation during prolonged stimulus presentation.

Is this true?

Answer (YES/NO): NO